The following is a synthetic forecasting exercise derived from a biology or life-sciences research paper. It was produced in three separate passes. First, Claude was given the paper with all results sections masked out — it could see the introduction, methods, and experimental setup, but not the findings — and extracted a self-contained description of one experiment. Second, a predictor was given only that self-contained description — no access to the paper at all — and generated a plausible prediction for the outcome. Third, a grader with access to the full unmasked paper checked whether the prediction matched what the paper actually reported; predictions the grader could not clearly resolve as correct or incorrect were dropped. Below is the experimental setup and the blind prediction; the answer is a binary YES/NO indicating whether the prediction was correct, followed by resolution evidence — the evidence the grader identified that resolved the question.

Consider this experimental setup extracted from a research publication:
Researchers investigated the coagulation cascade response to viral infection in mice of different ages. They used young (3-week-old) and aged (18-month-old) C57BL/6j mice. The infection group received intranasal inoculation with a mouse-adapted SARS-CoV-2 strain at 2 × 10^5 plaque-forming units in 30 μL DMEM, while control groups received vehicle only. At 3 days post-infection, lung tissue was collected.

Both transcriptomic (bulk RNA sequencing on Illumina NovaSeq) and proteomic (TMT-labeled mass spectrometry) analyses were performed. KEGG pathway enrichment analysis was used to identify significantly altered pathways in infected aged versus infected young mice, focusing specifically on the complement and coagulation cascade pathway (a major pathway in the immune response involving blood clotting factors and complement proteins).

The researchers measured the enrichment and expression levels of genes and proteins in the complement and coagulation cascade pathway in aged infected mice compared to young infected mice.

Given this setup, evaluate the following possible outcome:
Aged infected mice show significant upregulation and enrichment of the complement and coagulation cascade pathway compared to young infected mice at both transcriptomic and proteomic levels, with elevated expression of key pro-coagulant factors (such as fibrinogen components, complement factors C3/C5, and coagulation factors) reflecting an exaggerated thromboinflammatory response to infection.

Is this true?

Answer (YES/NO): YES